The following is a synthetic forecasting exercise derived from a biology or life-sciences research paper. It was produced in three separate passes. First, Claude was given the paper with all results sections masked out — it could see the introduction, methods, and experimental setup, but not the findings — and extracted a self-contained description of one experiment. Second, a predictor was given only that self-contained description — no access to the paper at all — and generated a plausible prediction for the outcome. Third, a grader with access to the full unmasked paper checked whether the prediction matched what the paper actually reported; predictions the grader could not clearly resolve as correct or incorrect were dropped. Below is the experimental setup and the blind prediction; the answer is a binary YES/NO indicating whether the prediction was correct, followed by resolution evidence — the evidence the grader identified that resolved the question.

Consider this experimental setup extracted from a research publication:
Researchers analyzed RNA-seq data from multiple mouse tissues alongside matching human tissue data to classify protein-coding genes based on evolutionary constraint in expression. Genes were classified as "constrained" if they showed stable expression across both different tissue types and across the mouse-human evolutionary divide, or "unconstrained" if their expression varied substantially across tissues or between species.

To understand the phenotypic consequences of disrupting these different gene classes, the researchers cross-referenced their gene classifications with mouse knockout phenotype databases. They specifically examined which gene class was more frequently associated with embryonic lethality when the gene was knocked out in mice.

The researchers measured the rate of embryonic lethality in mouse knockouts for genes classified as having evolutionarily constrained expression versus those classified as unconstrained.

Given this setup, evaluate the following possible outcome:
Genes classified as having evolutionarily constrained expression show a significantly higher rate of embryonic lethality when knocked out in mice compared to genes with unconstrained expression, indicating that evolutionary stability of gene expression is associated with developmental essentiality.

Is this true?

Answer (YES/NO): YES